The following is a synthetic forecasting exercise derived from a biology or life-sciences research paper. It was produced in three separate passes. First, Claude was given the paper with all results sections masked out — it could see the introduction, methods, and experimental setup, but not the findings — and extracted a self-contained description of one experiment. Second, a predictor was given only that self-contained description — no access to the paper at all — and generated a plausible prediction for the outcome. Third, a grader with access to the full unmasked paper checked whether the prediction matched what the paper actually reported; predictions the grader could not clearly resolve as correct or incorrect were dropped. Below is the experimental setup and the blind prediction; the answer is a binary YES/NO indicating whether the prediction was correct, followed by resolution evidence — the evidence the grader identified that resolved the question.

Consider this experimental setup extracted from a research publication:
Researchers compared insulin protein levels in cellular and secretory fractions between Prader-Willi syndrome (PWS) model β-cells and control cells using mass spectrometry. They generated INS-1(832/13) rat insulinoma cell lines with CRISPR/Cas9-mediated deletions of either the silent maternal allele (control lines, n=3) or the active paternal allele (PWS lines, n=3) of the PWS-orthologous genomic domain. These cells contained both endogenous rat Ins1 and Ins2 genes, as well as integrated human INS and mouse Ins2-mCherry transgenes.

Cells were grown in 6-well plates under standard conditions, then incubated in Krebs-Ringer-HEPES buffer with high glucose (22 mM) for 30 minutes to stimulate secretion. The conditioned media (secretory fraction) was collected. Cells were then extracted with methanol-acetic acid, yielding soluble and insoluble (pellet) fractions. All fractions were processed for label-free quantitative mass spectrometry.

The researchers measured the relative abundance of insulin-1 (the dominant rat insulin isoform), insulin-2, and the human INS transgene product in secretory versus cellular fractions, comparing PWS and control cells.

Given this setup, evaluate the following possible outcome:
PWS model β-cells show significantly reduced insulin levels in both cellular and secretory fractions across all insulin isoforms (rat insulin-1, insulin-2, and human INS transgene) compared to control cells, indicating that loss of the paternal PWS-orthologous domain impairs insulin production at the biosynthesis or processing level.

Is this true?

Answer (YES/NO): YES